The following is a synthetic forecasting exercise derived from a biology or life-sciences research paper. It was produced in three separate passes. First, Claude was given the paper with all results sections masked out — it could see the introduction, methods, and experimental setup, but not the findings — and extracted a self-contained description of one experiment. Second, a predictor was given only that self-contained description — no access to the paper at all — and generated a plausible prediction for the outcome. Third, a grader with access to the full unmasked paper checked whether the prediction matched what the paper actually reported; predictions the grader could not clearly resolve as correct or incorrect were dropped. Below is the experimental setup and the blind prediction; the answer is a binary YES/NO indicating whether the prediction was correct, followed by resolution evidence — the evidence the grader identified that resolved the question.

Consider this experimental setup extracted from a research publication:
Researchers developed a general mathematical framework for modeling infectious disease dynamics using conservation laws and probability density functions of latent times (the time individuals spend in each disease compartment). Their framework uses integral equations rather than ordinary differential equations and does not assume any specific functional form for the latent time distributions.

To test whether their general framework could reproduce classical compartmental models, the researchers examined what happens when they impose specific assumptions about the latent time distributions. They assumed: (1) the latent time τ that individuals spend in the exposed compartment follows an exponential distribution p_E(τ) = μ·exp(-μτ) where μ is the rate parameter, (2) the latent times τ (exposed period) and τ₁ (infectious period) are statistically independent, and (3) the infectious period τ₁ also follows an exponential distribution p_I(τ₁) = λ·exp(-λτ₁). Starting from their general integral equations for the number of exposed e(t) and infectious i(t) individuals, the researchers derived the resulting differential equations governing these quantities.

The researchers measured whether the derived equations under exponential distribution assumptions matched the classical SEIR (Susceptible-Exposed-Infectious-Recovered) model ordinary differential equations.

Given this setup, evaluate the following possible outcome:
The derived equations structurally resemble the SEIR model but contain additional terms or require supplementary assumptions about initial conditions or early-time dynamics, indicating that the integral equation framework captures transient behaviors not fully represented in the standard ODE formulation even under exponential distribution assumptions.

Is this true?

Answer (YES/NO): NO